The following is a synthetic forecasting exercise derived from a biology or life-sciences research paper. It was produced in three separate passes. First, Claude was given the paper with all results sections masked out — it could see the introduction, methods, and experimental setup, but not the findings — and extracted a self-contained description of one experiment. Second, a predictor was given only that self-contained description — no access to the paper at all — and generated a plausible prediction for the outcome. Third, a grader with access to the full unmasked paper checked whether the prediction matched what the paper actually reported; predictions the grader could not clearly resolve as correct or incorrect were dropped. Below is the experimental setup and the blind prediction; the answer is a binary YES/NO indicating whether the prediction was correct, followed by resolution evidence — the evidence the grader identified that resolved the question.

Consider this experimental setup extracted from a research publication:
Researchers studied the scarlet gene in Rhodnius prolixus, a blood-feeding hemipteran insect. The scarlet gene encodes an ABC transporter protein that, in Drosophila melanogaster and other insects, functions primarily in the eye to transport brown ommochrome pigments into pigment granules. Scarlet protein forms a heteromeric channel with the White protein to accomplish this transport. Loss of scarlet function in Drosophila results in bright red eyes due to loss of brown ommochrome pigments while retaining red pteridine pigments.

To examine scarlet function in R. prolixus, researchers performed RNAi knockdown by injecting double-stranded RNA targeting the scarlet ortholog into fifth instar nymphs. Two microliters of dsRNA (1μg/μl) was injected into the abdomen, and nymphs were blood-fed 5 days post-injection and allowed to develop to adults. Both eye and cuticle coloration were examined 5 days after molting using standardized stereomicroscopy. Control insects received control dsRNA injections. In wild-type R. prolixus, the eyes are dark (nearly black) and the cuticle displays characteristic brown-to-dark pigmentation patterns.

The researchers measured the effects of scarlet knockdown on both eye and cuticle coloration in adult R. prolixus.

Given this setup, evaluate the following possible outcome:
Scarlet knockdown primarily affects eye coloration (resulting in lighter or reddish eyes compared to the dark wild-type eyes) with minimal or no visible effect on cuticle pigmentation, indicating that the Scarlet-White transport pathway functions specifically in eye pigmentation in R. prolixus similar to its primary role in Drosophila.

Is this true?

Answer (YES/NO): NO